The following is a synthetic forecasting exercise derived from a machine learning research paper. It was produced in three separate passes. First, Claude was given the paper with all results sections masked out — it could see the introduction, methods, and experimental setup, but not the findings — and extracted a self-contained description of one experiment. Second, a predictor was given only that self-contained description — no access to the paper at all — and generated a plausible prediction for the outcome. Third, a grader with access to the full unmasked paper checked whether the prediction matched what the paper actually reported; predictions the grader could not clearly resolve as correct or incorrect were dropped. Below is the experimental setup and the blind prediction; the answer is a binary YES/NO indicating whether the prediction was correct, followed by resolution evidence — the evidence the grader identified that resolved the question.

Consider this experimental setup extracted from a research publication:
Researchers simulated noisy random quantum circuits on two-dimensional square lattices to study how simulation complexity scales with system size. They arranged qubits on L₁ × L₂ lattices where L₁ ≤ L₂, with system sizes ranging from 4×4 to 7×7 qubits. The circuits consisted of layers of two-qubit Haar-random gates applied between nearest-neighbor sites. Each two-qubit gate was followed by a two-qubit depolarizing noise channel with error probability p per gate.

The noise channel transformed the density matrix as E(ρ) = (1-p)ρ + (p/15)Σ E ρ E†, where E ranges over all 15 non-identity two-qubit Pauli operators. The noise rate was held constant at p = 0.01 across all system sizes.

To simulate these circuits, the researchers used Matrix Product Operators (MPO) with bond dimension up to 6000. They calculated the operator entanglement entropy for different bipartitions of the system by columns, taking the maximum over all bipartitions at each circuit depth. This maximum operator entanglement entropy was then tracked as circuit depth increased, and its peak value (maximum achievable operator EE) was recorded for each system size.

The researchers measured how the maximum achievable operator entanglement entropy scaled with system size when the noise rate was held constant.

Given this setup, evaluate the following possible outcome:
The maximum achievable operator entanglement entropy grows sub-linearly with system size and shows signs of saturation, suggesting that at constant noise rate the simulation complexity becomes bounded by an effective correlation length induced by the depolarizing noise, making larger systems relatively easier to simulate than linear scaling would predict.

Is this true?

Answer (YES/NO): NO